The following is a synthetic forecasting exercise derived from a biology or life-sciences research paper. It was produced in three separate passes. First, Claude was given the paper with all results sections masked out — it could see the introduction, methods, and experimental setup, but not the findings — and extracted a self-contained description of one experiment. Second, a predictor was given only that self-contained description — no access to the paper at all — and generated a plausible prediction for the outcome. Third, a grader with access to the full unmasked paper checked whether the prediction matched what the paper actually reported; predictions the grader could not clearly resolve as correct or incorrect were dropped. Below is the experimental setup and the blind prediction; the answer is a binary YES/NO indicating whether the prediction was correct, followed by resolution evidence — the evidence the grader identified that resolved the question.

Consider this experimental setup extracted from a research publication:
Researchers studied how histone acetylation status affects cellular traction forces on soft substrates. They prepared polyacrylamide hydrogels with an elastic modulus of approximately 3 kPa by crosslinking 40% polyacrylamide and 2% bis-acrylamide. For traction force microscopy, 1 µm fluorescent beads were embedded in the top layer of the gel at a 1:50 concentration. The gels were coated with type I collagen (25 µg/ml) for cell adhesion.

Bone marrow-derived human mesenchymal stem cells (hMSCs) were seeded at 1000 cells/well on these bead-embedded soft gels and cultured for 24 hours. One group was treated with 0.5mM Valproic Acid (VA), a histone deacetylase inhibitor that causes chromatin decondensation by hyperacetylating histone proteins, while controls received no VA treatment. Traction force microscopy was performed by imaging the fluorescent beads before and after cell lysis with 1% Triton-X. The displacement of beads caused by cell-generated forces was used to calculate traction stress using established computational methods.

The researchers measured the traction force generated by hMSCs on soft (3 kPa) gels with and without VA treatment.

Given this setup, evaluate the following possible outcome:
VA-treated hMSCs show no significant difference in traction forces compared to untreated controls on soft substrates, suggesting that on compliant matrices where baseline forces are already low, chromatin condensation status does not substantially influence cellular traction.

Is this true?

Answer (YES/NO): NO